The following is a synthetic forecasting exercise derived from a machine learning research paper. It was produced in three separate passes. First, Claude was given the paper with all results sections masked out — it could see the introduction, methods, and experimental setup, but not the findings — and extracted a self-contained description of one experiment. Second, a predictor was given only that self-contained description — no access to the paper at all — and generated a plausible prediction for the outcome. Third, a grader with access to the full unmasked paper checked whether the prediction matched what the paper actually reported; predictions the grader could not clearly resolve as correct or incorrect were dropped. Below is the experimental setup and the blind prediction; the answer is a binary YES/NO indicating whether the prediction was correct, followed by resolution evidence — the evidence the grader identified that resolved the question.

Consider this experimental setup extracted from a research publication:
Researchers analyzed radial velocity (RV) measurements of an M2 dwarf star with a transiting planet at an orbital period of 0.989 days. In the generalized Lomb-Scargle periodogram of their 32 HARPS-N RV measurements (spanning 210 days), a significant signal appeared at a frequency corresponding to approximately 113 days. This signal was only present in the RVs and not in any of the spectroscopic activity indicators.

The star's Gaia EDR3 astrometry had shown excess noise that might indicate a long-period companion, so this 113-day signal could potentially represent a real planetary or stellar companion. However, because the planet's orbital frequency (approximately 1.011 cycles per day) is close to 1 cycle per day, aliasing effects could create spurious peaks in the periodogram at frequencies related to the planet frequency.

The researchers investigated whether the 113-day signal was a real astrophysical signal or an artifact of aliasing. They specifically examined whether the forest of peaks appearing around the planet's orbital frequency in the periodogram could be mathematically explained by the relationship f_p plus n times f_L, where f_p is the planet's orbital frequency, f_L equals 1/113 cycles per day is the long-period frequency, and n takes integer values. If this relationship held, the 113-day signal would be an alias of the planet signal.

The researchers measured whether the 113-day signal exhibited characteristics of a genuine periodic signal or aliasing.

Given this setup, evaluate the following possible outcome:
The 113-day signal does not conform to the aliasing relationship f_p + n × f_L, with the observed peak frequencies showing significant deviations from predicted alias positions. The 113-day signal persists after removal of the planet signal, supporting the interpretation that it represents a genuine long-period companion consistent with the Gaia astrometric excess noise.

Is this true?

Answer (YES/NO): NO